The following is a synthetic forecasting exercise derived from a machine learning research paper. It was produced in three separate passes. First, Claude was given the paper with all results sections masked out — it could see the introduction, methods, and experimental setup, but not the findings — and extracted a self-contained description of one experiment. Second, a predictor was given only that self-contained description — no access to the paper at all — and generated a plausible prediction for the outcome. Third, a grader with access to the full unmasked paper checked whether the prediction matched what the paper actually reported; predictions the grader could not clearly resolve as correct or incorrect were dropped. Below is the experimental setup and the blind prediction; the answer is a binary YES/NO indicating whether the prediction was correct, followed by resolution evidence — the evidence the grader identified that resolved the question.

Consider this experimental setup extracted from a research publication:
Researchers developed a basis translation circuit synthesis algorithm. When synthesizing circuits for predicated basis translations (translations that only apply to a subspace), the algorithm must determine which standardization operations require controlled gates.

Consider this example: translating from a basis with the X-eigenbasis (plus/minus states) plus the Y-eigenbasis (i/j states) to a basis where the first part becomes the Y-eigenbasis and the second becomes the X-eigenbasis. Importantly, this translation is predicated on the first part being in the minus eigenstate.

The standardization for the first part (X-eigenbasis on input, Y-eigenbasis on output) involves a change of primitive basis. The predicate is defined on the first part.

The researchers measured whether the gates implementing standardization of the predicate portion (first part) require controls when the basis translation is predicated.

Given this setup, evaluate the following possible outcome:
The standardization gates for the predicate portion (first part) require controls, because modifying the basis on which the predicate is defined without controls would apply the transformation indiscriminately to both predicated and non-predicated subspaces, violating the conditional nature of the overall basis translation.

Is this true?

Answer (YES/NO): NO